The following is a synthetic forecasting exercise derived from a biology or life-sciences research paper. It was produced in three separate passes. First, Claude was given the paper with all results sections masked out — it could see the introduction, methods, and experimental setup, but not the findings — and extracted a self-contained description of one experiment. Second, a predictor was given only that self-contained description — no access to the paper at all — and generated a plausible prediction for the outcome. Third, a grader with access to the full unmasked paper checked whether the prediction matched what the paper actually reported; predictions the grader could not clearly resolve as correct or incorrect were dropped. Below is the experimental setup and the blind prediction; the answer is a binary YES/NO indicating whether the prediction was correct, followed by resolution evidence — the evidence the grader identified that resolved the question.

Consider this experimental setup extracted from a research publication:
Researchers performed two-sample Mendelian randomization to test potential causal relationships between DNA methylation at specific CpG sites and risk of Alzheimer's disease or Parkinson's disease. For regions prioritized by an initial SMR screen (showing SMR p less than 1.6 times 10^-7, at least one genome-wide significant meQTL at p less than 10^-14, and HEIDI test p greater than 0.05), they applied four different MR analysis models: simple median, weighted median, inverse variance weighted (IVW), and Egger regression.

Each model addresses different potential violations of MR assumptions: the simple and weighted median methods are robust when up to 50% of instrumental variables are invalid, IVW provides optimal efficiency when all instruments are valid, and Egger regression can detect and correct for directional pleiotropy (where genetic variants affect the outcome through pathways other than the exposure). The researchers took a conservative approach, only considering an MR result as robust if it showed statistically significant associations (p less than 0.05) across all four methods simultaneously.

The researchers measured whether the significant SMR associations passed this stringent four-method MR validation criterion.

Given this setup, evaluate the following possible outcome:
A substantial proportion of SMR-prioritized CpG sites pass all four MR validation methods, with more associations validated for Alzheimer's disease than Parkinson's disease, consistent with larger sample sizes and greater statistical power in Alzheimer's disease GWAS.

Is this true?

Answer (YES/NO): NO